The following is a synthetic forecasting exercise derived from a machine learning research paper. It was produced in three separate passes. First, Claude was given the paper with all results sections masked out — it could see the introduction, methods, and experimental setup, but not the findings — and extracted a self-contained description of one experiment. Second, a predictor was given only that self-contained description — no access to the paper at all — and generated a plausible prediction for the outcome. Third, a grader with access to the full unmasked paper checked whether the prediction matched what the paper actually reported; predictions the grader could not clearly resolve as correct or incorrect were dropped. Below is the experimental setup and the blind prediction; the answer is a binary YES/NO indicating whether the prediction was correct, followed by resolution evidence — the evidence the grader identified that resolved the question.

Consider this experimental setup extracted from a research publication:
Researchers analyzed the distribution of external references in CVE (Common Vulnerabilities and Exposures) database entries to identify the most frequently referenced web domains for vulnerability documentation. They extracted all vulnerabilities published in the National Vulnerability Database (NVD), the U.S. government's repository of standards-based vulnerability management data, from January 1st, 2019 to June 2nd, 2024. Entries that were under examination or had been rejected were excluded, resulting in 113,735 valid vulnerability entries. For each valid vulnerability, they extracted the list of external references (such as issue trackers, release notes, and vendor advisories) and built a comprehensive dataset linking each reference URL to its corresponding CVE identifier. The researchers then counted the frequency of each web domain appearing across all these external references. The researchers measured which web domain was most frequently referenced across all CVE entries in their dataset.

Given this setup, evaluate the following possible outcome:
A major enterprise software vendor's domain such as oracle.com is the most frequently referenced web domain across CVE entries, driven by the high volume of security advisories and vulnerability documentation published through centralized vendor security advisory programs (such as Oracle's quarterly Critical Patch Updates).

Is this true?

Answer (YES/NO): NO